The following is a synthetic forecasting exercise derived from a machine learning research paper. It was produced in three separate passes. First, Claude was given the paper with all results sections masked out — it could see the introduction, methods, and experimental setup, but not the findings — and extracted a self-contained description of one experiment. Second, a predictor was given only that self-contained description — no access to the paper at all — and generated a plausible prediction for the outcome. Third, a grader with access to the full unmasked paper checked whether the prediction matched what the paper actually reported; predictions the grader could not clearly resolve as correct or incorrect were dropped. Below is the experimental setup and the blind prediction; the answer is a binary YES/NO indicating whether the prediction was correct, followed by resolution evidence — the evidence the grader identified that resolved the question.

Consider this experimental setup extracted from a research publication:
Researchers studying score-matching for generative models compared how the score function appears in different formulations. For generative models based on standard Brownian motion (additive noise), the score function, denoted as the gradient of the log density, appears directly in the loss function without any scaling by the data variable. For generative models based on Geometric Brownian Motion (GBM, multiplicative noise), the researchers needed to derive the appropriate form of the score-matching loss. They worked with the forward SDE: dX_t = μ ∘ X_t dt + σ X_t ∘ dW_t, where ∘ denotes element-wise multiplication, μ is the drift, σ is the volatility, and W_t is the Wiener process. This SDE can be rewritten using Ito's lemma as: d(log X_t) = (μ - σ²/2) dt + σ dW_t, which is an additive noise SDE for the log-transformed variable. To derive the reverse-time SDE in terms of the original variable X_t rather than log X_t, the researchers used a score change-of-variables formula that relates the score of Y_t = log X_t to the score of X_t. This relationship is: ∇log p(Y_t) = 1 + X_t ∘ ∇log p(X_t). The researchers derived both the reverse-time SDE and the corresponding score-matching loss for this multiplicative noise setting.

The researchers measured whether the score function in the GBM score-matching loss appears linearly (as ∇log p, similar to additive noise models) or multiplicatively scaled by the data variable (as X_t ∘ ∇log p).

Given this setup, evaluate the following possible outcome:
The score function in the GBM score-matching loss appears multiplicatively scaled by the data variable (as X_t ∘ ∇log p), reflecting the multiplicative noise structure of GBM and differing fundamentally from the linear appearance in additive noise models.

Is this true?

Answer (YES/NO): YES